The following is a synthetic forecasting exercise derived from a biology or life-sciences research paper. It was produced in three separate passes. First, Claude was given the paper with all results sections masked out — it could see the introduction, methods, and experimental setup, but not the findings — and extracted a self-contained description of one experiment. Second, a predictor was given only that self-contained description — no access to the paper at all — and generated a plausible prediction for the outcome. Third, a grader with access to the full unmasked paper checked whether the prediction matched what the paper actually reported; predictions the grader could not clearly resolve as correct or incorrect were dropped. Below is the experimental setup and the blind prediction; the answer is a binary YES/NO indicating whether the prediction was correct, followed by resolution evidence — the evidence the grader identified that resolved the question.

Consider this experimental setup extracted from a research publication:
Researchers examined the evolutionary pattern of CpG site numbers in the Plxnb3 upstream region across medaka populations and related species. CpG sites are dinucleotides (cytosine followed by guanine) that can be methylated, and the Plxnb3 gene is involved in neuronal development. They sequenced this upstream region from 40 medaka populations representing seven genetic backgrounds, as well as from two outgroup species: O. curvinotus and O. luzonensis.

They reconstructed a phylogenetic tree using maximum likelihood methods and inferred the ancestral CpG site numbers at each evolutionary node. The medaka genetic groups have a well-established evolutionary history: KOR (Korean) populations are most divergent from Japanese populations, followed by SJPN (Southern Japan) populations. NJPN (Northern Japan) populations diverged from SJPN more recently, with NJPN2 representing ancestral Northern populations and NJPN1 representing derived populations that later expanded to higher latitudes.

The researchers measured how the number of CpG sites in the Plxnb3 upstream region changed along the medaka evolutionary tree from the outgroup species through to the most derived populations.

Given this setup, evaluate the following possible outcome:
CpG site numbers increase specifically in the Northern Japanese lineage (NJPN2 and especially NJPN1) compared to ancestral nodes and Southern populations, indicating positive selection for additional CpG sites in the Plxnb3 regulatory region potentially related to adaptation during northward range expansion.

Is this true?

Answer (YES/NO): NO